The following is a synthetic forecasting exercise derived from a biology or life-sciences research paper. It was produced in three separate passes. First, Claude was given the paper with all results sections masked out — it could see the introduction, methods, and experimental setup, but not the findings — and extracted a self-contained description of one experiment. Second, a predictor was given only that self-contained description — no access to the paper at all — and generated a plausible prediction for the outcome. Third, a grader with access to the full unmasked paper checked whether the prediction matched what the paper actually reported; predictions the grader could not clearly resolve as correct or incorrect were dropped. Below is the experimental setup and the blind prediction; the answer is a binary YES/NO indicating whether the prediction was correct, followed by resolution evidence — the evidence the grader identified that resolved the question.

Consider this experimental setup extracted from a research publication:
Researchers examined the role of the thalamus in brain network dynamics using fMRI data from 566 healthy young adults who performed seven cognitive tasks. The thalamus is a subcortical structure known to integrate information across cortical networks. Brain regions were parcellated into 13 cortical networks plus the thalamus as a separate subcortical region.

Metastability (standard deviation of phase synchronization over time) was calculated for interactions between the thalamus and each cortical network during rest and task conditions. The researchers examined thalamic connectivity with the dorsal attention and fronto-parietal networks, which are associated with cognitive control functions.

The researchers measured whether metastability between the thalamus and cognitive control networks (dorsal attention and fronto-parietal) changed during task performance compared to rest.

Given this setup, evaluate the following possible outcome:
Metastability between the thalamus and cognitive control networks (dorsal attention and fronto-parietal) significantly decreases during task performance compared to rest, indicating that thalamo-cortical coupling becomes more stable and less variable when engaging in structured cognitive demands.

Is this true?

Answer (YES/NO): NO